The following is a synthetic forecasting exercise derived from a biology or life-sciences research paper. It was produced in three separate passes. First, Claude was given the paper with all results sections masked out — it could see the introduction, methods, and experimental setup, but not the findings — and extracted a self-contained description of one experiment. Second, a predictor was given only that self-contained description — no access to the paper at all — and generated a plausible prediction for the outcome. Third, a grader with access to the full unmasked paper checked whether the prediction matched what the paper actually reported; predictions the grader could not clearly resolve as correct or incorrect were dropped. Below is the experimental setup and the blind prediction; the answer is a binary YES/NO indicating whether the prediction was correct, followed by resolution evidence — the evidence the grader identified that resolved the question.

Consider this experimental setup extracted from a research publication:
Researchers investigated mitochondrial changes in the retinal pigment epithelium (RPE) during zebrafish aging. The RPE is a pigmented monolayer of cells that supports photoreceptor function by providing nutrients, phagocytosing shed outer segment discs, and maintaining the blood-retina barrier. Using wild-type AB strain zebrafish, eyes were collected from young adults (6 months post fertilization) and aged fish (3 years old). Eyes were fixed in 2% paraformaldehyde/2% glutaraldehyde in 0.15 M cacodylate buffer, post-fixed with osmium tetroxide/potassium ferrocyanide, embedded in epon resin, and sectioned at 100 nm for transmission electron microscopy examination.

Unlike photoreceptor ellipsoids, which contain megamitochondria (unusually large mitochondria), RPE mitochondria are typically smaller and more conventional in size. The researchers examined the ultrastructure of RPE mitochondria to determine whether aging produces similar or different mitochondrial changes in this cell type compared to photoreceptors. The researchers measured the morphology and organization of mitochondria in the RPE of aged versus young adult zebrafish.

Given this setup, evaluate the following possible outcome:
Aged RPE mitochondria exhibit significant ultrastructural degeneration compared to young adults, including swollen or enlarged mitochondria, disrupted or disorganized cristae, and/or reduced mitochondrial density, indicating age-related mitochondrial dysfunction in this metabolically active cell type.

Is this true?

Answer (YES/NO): NO